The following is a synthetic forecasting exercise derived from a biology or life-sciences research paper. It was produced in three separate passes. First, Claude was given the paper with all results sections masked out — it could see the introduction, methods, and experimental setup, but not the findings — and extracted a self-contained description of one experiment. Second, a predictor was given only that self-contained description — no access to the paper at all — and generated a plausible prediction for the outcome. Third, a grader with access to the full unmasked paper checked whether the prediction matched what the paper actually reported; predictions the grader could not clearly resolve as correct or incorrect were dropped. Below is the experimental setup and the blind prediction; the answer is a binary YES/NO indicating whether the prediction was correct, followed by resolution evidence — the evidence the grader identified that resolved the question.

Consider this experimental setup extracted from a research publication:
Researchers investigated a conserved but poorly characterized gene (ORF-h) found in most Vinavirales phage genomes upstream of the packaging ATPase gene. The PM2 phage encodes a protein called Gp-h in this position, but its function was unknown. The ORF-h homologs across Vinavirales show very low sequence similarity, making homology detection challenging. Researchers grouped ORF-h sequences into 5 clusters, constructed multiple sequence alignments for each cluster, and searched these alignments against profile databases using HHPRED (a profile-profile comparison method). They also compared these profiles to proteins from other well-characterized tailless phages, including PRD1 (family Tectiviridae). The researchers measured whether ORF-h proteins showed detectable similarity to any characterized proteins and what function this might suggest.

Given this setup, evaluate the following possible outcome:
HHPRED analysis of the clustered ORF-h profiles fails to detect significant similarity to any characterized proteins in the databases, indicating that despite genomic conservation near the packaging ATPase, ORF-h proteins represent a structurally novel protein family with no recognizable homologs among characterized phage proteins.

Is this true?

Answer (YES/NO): NO